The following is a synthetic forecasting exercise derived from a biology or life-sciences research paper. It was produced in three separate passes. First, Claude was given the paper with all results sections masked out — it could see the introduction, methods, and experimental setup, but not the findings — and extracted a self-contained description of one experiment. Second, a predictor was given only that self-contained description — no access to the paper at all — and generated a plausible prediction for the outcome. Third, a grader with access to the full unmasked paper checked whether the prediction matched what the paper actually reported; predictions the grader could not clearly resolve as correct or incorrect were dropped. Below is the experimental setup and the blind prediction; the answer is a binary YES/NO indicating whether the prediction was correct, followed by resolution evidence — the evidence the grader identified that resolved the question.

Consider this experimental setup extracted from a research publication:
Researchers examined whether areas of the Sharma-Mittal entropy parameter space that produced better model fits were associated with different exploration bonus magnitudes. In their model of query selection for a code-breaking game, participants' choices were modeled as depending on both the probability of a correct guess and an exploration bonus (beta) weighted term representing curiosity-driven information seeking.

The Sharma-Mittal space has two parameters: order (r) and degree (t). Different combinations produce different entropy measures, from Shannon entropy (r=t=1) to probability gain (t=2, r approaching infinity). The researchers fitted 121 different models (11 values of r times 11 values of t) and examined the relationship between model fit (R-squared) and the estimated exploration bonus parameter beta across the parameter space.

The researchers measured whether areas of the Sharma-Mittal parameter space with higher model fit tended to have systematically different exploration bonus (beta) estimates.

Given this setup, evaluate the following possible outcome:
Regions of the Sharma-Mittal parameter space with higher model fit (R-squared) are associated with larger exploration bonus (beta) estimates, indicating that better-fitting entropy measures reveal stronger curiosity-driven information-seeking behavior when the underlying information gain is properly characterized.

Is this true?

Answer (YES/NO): YES